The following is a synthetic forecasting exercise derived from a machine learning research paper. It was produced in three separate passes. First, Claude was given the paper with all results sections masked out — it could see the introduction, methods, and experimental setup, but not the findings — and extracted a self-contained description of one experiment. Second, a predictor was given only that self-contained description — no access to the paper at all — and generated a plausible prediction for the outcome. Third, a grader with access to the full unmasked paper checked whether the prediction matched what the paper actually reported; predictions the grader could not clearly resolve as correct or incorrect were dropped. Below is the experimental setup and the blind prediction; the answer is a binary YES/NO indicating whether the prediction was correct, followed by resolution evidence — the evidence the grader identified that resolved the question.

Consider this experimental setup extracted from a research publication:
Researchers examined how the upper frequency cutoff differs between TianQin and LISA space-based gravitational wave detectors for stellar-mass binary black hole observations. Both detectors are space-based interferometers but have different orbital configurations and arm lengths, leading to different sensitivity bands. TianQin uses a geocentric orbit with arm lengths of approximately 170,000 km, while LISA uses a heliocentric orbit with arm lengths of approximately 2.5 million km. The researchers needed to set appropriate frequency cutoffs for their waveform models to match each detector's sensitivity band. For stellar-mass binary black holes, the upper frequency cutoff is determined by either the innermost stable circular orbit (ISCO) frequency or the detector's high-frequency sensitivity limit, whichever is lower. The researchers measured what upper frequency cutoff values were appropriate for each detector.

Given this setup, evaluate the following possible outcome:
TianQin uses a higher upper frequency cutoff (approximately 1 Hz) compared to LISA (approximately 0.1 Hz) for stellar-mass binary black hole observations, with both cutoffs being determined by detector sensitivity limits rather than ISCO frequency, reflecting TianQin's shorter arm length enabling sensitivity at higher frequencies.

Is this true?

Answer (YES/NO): YES